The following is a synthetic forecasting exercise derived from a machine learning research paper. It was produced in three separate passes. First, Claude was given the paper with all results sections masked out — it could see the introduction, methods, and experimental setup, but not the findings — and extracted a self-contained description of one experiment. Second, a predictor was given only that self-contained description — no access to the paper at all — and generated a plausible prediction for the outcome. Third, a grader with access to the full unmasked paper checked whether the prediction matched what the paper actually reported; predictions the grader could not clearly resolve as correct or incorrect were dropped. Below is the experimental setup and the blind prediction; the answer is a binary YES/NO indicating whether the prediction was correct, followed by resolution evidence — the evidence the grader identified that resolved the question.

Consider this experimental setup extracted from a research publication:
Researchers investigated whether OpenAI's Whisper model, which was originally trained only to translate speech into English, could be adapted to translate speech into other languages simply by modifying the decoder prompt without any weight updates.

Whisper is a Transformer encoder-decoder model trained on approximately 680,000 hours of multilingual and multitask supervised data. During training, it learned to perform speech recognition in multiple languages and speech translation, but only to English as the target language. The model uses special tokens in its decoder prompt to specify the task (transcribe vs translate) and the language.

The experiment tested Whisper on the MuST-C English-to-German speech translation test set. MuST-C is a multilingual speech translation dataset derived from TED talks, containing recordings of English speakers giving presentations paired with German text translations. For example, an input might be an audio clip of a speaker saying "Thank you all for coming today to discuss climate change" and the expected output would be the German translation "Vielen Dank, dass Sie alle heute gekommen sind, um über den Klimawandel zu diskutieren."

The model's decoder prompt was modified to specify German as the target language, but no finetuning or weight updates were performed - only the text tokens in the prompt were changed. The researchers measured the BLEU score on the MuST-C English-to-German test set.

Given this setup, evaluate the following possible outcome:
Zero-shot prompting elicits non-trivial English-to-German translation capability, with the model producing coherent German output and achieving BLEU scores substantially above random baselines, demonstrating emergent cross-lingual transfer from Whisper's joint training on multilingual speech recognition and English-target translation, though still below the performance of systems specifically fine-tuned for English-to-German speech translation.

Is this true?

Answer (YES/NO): YES